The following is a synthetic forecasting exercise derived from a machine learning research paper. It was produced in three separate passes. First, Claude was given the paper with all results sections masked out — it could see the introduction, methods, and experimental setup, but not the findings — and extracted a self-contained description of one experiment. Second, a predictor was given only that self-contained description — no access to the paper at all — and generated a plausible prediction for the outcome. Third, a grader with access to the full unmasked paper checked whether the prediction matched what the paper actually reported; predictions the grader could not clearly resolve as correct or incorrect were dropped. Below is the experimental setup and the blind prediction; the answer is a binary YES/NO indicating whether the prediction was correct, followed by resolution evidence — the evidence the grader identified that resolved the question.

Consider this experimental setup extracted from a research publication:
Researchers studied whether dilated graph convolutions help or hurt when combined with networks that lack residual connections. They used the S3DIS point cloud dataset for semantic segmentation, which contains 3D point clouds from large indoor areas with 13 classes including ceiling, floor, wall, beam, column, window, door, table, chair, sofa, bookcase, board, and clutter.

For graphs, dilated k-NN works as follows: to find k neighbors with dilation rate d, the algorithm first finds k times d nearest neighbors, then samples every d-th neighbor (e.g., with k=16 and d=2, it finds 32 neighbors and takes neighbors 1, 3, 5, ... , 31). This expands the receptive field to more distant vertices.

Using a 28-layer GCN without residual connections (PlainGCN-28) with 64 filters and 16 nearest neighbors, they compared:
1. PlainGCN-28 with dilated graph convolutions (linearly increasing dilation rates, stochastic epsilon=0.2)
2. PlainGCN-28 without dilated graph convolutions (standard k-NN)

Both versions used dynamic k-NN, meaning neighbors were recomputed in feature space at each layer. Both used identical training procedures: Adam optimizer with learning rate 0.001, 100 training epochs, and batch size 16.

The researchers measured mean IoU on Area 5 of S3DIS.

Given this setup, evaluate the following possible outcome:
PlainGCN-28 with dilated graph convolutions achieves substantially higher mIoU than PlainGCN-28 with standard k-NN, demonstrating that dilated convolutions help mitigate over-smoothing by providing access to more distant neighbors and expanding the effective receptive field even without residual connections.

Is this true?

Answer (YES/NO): NO